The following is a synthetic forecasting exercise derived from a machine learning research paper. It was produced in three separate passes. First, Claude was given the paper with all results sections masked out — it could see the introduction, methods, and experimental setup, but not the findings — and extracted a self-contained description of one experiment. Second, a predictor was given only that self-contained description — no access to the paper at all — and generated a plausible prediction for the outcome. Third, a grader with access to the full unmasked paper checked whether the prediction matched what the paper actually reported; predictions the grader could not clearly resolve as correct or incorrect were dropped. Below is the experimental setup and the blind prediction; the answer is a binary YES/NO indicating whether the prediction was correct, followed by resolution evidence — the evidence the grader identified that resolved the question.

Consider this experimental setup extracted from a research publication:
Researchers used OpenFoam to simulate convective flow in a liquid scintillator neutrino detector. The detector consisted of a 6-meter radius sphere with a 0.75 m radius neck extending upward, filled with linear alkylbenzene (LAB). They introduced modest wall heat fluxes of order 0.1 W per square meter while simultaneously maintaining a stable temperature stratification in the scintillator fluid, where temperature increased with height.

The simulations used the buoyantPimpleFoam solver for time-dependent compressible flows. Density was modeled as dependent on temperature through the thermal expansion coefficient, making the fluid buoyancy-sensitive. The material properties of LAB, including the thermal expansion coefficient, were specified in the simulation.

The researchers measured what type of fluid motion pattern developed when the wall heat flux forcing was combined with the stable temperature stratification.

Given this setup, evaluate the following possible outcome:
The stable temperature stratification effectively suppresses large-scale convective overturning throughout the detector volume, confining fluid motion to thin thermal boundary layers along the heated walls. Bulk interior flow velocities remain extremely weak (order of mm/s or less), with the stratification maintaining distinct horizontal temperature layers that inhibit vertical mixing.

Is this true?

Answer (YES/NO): NO